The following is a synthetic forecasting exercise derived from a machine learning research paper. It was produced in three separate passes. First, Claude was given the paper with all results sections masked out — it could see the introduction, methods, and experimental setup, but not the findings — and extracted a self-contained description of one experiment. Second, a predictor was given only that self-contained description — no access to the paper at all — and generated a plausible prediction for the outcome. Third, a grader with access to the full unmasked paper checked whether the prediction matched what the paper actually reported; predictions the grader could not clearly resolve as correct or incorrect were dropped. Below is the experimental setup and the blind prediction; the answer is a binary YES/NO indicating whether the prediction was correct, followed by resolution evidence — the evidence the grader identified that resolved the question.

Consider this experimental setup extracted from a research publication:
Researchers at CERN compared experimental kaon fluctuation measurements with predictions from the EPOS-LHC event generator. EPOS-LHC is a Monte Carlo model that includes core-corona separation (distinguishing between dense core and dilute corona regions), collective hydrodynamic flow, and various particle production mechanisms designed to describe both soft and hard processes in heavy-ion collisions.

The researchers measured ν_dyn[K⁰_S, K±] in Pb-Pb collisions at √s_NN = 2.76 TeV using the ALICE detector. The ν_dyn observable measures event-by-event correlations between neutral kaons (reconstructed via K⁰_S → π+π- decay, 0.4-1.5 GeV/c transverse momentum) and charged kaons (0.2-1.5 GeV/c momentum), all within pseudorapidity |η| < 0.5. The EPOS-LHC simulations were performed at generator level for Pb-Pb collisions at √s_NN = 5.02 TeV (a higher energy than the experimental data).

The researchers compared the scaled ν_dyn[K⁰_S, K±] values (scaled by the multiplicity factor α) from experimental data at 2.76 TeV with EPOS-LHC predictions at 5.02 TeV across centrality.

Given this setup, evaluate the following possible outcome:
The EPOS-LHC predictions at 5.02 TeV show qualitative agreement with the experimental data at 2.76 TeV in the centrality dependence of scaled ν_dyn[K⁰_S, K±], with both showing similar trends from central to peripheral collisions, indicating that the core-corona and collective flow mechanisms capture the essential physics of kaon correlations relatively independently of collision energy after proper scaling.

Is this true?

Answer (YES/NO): NO